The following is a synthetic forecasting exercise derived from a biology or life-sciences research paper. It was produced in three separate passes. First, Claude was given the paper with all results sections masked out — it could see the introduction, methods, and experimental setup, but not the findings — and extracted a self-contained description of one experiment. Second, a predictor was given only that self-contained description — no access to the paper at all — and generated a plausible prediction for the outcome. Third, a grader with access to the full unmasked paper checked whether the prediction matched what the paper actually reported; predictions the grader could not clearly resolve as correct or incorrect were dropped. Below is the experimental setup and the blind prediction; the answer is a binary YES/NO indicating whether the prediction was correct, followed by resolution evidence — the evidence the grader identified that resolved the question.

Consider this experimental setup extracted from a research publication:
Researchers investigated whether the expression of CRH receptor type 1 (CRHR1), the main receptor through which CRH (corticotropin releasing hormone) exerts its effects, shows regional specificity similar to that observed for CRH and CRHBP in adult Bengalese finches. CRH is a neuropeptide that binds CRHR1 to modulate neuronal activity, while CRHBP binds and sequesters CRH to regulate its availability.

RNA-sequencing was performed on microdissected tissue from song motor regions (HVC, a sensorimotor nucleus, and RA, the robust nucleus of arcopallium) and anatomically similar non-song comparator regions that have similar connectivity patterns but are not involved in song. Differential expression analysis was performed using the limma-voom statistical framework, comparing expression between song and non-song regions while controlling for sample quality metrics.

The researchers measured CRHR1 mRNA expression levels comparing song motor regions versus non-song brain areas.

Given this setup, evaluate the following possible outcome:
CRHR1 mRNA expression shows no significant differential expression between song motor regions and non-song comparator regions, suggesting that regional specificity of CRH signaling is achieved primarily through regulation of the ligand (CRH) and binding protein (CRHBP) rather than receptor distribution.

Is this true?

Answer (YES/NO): NO